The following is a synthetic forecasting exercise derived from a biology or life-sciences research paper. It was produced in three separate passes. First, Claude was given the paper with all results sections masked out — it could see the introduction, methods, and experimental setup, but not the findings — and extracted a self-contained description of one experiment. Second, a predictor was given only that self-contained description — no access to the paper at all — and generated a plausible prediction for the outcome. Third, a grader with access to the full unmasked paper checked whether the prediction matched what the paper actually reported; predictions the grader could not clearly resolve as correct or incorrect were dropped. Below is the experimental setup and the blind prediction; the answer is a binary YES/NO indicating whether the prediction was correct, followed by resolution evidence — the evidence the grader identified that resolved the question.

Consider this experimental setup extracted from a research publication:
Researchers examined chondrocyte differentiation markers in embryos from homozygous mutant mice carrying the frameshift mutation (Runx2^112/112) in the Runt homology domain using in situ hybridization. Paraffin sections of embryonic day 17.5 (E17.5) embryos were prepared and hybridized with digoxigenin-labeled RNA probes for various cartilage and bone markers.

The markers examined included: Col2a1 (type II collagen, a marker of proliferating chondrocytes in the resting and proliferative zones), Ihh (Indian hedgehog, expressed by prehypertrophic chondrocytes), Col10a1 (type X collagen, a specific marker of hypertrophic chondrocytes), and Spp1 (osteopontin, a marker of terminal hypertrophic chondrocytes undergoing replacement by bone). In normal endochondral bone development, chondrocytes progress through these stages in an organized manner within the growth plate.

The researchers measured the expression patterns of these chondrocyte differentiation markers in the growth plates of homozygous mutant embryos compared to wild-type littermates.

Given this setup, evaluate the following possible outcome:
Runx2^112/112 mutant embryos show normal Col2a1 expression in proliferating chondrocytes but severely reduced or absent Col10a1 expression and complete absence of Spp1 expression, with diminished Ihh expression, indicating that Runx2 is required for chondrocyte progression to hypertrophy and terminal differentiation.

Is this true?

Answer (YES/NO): NO